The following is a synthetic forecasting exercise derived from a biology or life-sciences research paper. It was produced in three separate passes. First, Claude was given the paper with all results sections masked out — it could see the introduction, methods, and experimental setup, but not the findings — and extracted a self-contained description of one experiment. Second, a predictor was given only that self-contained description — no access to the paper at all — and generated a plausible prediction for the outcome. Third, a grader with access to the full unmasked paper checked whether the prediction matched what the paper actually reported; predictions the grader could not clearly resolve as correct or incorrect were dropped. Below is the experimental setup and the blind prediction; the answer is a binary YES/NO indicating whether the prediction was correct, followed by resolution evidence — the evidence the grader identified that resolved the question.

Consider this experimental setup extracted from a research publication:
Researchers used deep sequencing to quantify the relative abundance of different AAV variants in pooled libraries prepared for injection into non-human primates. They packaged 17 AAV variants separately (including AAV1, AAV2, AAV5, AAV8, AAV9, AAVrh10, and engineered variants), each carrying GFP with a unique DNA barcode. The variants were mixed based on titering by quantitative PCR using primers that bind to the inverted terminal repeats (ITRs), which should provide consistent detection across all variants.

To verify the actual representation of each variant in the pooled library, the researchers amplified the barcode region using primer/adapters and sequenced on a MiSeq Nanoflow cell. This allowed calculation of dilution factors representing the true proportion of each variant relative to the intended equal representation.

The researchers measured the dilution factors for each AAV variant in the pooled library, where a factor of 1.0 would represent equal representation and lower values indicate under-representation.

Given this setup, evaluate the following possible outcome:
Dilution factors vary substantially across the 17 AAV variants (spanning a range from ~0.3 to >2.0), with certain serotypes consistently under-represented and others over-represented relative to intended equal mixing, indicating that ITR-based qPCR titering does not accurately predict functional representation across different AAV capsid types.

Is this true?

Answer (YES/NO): NO